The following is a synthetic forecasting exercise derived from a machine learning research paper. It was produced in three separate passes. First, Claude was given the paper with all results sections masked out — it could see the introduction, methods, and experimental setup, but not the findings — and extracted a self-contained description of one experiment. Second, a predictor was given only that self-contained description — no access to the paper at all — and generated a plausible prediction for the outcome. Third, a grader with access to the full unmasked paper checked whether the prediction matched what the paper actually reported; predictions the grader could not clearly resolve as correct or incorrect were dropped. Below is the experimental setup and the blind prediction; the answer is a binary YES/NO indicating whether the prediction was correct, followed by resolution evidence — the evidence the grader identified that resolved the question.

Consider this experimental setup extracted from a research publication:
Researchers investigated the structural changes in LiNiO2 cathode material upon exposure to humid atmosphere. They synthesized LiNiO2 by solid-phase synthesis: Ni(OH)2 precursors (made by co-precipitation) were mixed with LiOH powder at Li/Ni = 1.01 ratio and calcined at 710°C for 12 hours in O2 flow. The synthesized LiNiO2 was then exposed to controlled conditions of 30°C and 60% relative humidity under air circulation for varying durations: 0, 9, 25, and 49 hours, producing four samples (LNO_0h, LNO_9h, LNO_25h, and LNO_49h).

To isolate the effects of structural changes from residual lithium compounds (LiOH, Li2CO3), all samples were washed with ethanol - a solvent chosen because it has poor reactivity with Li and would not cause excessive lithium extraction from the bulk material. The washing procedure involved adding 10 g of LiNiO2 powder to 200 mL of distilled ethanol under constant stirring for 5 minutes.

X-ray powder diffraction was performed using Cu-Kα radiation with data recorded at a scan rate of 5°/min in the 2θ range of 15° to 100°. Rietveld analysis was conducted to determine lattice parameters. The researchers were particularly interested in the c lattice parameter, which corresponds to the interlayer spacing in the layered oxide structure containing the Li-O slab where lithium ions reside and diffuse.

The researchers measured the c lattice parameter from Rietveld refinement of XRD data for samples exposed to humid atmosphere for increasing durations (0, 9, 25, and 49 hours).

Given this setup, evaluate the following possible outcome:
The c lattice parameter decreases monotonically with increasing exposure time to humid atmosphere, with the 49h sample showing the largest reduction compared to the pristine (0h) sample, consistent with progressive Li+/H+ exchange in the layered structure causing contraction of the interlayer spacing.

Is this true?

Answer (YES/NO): YES